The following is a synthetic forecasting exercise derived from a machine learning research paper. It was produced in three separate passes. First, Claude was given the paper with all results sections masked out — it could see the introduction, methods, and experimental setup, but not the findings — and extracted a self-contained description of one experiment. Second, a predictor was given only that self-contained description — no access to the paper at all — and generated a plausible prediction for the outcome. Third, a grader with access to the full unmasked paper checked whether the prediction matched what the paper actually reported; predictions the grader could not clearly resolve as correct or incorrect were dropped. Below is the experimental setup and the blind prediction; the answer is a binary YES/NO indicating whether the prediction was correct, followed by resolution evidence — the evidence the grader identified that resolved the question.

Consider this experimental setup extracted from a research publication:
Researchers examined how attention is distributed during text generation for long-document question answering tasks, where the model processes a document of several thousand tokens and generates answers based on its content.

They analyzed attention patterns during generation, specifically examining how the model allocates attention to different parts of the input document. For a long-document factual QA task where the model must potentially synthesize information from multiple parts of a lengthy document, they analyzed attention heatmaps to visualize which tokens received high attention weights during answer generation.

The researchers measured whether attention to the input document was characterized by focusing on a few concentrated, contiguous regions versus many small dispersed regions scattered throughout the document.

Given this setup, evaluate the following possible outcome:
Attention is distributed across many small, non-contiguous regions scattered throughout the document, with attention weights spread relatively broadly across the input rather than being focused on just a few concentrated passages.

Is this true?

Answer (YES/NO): YES